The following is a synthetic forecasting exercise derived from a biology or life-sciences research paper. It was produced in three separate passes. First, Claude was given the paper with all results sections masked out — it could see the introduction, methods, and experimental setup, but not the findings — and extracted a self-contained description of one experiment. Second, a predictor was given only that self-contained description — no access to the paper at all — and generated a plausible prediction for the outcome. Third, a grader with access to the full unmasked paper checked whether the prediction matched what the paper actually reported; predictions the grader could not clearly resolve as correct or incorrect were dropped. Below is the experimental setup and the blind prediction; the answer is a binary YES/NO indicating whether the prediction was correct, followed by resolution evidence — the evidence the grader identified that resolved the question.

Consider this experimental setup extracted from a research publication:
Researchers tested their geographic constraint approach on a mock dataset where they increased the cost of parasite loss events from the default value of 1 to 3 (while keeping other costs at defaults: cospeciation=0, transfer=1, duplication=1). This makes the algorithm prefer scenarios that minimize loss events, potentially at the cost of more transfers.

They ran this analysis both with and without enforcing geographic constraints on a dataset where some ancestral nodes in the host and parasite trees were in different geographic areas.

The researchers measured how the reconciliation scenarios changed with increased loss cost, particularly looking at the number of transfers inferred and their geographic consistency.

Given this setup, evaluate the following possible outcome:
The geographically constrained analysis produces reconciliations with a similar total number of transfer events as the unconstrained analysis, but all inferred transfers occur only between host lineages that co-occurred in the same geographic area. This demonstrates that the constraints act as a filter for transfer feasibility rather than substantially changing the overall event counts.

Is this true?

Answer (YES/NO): NO